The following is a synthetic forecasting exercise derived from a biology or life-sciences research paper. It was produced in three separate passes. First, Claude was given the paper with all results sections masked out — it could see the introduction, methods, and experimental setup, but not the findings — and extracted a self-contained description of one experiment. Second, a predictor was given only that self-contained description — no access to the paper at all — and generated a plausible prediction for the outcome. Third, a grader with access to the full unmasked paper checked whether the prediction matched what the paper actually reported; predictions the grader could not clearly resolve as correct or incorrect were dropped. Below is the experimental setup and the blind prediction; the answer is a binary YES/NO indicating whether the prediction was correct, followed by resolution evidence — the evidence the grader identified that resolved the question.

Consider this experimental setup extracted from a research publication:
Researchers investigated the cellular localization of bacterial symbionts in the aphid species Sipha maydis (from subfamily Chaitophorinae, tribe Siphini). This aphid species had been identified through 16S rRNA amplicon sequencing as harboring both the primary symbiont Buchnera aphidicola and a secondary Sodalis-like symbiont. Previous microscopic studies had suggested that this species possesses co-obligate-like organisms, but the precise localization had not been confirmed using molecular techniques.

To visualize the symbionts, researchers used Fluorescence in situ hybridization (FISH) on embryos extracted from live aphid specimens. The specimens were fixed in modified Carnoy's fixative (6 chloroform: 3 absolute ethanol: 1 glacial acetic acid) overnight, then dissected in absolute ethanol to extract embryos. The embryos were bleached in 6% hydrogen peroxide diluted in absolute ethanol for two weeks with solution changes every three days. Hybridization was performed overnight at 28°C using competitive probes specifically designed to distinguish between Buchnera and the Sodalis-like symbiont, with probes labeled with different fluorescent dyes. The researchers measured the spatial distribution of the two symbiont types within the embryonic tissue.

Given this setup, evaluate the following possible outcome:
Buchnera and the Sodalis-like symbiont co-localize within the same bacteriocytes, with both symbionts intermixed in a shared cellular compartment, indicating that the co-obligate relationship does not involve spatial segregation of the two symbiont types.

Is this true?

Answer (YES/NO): NO